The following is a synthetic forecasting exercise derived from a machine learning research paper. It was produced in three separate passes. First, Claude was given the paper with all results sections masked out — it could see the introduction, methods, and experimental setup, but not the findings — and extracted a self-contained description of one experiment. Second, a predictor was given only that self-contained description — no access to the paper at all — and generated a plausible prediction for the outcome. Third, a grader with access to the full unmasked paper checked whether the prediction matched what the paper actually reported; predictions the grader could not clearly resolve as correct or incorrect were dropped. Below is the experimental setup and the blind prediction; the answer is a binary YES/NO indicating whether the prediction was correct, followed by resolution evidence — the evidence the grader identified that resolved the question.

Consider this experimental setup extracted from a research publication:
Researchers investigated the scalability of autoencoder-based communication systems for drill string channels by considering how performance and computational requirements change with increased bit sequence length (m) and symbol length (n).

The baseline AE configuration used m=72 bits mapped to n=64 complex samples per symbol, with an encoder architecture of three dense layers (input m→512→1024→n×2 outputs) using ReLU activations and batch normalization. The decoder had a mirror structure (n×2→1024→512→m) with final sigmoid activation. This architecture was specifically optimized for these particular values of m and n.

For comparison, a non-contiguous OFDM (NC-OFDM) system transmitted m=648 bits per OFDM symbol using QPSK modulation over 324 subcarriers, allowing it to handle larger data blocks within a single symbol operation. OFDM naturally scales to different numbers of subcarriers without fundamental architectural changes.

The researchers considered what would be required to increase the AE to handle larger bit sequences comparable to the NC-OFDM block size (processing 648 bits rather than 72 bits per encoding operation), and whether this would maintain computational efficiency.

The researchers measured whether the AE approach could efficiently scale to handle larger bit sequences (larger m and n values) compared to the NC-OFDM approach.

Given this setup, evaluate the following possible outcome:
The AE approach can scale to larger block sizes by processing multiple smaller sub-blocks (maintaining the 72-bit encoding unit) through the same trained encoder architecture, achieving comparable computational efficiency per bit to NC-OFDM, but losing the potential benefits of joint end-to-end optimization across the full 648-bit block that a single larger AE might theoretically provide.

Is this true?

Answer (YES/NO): NO